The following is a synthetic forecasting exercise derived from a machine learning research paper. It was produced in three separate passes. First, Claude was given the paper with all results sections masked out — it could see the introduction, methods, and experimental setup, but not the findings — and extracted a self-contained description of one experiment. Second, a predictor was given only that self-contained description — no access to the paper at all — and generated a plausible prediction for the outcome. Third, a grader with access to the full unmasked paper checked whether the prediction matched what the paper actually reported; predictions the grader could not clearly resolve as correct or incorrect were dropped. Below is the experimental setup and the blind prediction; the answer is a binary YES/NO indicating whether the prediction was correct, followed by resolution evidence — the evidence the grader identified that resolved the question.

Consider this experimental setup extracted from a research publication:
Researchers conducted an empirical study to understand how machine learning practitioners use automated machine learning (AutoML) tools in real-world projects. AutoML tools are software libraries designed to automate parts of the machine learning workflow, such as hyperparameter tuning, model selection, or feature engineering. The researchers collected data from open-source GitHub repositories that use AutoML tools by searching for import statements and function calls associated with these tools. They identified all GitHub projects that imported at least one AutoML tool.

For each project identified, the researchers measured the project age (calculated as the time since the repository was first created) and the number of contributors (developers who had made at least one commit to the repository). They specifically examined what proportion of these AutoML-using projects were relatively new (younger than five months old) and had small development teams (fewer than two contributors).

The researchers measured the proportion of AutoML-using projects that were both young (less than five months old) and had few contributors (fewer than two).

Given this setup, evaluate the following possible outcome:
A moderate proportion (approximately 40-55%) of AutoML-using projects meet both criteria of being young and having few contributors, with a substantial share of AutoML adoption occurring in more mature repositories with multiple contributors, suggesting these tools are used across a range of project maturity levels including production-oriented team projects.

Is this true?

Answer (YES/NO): NO